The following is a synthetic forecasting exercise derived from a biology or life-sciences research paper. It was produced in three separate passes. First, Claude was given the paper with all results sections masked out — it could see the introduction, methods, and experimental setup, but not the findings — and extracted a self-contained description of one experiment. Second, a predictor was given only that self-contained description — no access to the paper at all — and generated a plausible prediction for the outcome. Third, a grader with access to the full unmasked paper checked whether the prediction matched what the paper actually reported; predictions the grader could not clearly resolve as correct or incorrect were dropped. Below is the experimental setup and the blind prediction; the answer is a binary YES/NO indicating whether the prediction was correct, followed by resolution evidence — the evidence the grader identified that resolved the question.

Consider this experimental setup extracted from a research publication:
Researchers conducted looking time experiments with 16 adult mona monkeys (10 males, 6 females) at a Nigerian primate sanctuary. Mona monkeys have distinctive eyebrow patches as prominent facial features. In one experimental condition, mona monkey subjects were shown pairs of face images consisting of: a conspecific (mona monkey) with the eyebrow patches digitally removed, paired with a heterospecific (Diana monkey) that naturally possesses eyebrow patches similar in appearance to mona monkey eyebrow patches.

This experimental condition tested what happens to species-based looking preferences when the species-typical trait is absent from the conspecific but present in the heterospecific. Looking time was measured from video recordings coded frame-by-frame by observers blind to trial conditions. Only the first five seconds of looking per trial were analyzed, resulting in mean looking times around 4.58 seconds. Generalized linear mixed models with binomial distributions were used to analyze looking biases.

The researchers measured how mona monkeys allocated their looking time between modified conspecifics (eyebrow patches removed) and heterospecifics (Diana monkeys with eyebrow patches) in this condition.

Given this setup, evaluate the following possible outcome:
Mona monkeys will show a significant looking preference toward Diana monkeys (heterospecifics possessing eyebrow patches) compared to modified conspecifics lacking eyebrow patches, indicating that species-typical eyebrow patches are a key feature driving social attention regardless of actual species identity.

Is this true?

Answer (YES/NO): NO